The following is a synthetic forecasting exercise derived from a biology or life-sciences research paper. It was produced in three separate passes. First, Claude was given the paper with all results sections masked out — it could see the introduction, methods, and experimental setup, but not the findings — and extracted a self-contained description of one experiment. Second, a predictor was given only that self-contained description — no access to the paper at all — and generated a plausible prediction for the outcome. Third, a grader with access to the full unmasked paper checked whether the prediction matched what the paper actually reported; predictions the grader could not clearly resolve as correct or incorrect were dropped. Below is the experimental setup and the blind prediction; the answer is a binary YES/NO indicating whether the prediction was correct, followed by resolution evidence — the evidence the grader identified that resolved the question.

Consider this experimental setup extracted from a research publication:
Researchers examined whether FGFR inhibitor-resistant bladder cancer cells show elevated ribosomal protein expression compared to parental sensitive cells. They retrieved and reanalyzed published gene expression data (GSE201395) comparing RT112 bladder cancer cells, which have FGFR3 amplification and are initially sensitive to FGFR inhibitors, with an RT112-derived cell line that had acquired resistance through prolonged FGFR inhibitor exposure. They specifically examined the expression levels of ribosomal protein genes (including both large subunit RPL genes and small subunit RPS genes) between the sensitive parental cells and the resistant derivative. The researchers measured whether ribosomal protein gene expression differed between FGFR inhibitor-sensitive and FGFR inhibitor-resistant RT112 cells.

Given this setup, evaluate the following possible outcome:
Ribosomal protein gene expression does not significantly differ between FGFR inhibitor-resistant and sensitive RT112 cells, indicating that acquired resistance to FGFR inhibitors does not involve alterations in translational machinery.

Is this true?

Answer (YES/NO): NO